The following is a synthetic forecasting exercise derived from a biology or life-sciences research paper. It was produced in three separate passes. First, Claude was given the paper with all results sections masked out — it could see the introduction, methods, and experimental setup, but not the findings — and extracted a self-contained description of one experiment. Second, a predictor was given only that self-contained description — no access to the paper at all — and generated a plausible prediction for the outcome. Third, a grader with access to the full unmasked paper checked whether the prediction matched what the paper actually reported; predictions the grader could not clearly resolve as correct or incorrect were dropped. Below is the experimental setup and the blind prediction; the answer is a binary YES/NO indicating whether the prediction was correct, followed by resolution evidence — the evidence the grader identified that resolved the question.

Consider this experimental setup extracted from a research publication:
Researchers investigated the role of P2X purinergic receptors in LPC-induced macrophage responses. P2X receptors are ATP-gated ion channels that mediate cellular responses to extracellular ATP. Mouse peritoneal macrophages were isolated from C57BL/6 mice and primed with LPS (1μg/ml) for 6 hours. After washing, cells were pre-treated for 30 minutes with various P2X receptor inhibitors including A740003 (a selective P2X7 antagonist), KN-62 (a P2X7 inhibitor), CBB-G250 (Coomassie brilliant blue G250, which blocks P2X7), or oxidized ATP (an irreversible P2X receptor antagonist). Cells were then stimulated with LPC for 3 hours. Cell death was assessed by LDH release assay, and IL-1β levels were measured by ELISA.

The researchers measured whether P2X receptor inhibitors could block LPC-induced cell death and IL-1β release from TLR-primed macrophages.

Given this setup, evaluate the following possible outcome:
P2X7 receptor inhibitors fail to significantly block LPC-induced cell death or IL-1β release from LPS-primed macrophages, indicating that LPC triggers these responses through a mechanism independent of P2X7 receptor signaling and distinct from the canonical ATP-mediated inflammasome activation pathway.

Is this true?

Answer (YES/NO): NO